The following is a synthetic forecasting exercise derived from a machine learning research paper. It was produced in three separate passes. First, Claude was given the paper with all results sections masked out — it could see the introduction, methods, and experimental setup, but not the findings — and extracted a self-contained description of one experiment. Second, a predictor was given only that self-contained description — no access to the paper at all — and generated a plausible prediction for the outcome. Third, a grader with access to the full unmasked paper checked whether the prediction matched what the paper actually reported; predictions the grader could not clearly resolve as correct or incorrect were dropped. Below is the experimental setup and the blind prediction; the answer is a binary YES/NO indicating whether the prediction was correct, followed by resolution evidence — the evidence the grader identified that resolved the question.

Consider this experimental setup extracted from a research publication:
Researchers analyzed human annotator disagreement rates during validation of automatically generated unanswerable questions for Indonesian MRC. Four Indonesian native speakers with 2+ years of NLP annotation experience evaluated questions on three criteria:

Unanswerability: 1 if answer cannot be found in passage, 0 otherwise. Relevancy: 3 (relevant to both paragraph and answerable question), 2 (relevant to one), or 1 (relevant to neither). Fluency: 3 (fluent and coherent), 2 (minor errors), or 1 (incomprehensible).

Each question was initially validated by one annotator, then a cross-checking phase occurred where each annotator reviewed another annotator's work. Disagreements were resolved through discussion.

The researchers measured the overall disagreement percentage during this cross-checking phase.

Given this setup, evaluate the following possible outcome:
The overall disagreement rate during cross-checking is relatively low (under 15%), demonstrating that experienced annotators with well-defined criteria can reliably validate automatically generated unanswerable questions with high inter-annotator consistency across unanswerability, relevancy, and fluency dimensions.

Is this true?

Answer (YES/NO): NO